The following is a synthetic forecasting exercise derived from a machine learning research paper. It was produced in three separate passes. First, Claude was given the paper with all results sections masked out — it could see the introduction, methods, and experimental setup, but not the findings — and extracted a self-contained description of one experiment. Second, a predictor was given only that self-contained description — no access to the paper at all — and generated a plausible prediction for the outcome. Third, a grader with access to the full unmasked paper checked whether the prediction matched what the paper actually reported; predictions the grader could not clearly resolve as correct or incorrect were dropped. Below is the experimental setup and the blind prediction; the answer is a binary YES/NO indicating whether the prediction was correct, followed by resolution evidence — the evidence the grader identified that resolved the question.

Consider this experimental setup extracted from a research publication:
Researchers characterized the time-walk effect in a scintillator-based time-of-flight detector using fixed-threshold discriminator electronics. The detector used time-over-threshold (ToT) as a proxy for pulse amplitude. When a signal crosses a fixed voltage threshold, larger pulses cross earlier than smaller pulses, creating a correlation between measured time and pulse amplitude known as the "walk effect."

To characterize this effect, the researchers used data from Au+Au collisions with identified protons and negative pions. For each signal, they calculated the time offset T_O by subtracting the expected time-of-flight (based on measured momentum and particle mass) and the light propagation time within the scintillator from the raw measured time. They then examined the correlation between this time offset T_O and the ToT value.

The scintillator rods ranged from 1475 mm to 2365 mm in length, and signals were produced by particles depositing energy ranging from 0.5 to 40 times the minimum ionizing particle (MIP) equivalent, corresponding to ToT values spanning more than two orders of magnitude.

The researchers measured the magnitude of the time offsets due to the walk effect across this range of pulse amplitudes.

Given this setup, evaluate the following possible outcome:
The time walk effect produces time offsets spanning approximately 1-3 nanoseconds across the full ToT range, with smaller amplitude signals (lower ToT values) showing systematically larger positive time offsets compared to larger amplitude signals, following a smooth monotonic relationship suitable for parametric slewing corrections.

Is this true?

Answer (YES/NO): NO